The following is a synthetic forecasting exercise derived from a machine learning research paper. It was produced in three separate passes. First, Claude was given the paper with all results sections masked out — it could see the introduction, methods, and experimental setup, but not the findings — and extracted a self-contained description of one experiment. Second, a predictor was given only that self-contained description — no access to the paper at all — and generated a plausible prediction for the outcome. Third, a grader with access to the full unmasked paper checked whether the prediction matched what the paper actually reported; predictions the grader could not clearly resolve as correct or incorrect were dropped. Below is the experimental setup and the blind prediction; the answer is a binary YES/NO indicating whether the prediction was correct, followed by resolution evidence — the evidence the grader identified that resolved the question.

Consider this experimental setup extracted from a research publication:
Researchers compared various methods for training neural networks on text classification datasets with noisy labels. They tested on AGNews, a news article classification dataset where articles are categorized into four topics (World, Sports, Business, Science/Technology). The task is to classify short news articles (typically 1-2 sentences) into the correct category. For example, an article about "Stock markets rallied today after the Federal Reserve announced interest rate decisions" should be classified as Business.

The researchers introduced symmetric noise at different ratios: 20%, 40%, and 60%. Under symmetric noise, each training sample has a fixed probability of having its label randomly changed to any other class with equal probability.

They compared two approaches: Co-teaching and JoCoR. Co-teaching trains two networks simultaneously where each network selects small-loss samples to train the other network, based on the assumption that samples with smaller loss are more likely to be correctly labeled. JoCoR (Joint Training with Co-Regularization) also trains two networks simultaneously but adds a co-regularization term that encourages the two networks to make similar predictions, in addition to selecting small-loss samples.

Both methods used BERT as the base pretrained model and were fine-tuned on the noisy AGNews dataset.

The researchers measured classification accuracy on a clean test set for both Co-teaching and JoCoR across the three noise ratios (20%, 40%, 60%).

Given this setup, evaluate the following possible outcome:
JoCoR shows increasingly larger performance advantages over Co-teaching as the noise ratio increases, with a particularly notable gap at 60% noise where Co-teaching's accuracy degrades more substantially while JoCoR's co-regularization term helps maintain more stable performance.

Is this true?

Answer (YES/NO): NO